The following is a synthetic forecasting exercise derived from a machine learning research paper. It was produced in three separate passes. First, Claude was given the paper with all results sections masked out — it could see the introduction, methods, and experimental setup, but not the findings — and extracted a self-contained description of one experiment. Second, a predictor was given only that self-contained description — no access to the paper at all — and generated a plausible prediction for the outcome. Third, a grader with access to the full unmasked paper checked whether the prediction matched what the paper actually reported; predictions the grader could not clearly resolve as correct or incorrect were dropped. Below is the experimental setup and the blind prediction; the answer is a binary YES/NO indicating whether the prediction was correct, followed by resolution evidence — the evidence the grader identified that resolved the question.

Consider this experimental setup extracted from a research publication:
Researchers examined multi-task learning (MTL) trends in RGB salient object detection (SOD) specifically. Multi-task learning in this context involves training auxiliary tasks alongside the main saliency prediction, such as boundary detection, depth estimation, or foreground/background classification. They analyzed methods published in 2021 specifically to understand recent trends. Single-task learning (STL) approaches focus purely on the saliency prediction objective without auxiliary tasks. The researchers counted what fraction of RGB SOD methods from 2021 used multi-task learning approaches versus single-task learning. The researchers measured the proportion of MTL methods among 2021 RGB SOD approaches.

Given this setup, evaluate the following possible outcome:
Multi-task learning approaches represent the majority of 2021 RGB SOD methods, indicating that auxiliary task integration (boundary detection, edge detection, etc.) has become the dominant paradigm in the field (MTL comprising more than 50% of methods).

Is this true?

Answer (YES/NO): YES